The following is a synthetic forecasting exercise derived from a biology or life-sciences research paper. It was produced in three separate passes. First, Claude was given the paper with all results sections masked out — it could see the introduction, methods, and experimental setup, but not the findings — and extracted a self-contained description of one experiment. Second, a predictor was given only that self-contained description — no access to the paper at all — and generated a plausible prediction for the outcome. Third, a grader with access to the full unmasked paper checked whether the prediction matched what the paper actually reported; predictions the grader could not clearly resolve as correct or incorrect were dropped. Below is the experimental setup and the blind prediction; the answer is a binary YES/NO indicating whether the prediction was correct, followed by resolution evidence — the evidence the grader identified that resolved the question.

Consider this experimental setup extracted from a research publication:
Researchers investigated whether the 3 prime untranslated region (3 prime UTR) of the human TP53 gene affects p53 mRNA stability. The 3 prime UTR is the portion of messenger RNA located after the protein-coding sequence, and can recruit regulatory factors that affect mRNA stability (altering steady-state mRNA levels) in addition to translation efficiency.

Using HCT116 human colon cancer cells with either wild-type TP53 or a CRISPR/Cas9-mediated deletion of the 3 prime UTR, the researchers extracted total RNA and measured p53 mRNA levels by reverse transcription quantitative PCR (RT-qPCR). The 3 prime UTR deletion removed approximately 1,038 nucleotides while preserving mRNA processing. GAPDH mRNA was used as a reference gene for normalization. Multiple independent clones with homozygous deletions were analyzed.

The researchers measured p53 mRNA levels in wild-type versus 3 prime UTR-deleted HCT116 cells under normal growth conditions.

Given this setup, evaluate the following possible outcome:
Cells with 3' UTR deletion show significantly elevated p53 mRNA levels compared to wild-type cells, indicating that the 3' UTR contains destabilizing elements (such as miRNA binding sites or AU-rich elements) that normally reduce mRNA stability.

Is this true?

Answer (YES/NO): NO